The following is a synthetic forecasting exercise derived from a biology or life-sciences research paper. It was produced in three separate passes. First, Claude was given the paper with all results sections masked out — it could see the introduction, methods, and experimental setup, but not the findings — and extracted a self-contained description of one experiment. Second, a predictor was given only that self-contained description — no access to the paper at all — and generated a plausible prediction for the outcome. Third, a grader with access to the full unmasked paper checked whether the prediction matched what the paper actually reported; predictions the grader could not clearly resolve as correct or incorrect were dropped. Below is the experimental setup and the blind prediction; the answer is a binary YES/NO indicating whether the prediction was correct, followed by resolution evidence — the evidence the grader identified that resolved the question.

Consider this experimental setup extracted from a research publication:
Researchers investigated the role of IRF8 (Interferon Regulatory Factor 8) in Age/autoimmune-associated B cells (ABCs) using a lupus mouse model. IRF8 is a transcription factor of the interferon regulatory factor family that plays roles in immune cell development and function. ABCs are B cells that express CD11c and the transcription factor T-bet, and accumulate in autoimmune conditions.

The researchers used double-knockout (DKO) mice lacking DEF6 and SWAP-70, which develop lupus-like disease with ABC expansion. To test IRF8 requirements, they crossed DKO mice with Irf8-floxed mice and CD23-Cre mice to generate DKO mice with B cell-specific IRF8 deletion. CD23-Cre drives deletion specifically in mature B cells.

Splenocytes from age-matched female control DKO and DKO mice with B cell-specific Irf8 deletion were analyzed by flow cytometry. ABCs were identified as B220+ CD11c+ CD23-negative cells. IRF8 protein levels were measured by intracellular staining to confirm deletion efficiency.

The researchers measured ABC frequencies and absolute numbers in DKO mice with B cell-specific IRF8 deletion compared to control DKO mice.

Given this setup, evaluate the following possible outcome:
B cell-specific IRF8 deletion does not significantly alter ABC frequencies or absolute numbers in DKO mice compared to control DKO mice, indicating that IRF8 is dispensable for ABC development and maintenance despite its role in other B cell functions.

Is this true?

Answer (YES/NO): NO